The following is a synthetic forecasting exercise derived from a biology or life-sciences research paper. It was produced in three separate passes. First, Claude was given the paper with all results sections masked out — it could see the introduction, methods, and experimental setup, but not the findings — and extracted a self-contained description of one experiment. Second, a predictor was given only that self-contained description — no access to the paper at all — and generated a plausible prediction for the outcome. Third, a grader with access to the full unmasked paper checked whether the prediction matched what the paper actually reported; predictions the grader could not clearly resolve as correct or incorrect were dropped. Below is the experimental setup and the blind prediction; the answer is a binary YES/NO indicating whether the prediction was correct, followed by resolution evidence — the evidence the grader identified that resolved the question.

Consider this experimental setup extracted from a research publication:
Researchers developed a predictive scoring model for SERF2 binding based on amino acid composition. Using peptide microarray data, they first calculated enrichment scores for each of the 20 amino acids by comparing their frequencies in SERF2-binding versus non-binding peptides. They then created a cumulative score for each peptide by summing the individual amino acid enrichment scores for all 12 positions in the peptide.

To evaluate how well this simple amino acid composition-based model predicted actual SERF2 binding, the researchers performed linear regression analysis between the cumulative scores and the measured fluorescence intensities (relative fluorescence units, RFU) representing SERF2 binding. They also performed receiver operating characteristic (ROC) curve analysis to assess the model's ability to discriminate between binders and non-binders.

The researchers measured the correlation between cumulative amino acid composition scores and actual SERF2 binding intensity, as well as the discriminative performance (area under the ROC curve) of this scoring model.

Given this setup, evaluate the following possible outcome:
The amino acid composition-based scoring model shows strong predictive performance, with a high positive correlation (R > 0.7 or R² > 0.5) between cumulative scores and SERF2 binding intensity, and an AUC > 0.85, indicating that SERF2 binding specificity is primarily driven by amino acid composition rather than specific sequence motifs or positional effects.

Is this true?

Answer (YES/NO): YES